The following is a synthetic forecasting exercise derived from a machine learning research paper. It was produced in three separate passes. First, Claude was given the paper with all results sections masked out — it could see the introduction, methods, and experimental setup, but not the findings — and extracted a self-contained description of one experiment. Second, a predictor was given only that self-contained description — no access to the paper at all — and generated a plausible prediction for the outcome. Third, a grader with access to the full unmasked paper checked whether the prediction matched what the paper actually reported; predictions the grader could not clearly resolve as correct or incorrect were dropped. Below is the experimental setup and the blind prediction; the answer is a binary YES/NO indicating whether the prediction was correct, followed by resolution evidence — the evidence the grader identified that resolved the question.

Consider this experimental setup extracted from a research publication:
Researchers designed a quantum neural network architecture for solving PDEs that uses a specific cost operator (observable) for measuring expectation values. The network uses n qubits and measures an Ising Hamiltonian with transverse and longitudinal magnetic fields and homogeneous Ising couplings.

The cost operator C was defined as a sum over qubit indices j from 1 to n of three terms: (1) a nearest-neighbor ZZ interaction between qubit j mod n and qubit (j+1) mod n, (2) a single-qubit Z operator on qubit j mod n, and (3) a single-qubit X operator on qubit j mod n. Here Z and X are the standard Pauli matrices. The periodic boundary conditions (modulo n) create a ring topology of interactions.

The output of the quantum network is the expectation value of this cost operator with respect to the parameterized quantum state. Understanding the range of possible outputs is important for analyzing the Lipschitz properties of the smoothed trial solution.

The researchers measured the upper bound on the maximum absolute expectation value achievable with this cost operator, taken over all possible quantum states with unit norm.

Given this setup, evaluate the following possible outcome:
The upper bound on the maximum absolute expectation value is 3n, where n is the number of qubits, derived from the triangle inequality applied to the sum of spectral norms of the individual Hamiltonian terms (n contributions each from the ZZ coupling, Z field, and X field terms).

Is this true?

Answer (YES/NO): YES